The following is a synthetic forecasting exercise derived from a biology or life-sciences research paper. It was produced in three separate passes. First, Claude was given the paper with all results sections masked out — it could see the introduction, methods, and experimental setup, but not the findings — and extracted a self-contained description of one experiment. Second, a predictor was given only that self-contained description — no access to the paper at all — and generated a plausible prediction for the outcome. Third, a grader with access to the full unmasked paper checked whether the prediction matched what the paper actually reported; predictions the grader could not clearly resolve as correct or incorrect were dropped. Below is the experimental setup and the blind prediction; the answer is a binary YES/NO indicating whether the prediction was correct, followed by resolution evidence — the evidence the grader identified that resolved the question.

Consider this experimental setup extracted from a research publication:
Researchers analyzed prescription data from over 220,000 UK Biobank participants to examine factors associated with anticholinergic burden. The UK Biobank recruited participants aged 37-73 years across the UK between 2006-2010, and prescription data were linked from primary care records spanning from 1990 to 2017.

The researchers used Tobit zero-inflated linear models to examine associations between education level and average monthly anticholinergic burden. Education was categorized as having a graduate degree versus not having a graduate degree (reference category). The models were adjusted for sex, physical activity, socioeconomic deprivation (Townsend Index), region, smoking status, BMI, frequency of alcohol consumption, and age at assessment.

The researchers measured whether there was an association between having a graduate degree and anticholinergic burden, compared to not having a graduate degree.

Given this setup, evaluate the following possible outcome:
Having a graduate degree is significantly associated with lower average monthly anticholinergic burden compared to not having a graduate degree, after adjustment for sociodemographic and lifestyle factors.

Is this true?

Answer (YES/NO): YES